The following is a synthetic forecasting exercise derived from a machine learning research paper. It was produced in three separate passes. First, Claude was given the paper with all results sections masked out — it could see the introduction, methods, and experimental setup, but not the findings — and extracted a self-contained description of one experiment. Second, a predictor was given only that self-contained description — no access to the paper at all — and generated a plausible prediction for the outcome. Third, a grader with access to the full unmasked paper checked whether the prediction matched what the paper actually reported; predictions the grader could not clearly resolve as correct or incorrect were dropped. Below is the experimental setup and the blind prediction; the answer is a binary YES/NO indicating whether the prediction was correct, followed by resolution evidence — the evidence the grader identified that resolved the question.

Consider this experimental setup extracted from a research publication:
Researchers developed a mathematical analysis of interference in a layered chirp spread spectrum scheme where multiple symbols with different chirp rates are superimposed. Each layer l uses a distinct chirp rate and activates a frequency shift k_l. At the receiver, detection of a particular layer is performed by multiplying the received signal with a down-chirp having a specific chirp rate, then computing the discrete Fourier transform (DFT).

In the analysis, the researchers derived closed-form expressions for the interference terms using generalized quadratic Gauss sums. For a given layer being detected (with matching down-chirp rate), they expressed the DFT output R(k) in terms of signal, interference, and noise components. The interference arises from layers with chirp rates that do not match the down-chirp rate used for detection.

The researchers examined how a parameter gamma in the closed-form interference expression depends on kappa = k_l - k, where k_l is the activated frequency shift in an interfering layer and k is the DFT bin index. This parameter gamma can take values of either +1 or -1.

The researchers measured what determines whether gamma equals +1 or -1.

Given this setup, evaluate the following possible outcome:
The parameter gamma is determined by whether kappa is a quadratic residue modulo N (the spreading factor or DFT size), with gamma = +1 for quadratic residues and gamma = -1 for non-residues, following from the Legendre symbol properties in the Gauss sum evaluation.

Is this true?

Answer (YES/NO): NO